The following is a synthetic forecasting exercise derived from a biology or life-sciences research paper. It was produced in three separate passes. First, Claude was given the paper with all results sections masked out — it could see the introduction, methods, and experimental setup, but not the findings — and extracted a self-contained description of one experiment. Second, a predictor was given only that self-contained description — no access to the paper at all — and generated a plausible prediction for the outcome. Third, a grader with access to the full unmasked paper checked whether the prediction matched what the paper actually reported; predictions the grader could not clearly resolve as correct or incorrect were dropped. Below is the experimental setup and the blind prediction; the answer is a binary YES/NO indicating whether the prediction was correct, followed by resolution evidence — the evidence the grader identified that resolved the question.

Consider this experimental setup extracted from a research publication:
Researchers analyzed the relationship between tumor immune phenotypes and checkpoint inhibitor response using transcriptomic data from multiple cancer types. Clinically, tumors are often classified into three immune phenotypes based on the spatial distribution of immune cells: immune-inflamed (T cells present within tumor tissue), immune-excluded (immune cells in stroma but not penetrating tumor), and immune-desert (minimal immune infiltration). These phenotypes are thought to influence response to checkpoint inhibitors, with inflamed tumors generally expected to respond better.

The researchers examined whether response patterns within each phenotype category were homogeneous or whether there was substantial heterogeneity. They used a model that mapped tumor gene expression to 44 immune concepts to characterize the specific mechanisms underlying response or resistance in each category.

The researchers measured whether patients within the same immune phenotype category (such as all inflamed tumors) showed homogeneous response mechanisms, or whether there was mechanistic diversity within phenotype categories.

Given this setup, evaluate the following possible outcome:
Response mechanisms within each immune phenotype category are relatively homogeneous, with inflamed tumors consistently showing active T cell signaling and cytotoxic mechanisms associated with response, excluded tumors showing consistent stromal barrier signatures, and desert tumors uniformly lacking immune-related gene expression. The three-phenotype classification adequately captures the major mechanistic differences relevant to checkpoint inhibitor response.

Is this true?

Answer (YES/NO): NO